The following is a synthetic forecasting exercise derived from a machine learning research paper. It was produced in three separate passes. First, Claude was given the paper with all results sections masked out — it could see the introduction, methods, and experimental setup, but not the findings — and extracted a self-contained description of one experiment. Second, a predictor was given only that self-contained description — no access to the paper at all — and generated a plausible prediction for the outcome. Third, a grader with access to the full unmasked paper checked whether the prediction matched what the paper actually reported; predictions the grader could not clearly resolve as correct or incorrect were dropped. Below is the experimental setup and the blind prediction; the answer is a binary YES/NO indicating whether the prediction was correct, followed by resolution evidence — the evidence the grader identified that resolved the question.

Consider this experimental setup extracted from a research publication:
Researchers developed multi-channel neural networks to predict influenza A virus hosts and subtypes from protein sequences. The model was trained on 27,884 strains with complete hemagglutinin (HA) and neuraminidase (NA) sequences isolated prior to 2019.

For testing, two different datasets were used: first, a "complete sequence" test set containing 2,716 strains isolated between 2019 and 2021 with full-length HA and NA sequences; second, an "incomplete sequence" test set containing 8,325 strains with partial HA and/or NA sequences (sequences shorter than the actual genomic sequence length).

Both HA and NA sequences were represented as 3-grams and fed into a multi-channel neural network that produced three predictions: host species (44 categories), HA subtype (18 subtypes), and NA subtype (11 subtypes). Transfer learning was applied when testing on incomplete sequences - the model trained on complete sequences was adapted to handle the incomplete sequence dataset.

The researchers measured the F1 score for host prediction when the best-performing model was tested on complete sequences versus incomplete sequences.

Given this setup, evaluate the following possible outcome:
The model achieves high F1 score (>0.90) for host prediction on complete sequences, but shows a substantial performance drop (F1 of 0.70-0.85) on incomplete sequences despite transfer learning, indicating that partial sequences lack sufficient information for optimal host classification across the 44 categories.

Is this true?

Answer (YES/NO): YES